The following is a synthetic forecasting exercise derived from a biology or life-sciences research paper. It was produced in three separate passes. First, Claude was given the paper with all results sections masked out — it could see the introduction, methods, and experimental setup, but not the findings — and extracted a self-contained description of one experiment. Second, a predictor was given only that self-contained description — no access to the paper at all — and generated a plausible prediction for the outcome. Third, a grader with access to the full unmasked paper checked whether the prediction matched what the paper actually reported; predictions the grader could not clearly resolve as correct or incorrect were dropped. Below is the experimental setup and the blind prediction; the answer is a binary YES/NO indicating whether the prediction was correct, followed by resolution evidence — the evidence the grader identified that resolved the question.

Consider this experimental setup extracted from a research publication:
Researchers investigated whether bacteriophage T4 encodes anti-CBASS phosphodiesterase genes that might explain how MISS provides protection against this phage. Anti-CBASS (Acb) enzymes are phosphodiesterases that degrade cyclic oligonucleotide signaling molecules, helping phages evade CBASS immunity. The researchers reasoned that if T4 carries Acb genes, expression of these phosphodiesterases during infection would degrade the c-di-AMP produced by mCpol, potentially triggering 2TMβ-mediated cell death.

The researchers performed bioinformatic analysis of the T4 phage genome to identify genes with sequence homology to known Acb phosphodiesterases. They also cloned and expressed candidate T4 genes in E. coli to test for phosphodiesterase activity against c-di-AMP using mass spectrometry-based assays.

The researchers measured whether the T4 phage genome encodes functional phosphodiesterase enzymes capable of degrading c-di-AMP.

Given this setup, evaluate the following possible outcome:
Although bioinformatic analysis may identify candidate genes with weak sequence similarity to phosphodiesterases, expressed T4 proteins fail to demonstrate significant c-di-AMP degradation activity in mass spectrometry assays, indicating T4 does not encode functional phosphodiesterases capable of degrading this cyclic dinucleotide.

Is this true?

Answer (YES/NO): NO